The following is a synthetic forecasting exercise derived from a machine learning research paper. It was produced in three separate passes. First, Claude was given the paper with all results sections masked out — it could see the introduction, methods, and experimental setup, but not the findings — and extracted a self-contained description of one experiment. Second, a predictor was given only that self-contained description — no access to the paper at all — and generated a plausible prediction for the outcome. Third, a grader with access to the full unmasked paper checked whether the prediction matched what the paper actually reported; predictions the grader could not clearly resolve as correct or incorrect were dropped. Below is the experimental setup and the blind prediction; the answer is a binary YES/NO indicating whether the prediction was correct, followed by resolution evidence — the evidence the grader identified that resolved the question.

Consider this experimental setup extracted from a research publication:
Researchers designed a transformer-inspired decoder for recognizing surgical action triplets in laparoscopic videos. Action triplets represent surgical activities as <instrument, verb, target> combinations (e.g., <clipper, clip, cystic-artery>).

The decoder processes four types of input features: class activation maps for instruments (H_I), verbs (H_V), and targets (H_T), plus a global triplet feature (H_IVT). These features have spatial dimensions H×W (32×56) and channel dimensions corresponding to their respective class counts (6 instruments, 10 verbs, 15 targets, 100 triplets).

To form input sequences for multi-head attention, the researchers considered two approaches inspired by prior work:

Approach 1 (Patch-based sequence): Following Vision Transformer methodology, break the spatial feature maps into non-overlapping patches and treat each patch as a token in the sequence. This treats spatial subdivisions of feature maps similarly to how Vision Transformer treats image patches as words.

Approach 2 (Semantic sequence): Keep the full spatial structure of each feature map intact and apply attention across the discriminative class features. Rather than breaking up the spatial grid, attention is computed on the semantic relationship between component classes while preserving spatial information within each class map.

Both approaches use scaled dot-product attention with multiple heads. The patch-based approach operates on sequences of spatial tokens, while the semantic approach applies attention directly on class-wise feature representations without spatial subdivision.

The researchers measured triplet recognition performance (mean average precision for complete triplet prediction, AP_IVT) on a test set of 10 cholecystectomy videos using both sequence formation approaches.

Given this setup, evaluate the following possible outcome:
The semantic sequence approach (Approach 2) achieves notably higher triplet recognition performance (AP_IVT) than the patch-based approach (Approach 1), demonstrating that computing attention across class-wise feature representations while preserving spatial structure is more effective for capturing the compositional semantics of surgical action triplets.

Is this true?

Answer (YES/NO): YES